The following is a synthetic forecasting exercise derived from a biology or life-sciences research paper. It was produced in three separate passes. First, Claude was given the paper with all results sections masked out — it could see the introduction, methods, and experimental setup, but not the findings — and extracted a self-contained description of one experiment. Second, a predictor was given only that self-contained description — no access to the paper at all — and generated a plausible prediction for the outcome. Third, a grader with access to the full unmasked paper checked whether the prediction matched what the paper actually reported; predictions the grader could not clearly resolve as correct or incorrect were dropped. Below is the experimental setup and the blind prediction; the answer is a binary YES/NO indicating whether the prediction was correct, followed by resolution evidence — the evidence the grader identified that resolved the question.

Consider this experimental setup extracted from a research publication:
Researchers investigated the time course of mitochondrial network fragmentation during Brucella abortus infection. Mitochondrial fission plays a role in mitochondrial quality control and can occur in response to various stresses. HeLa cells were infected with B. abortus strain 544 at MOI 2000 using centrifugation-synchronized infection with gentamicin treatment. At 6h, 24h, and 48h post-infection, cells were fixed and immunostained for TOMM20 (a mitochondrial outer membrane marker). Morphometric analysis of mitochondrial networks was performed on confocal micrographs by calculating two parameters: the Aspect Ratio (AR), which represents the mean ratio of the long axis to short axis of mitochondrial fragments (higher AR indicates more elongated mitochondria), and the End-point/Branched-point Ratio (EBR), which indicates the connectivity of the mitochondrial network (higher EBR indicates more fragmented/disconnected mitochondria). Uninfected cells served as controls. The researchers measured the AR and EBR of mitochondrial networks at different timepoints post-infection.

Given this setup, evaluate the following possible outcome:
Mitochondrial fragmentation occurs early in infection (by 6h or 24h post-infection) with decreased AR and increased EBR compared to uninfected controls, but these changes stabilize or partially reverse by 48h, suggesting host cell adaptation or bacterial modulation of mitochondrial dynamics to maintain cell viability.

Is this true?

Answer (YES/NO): NO